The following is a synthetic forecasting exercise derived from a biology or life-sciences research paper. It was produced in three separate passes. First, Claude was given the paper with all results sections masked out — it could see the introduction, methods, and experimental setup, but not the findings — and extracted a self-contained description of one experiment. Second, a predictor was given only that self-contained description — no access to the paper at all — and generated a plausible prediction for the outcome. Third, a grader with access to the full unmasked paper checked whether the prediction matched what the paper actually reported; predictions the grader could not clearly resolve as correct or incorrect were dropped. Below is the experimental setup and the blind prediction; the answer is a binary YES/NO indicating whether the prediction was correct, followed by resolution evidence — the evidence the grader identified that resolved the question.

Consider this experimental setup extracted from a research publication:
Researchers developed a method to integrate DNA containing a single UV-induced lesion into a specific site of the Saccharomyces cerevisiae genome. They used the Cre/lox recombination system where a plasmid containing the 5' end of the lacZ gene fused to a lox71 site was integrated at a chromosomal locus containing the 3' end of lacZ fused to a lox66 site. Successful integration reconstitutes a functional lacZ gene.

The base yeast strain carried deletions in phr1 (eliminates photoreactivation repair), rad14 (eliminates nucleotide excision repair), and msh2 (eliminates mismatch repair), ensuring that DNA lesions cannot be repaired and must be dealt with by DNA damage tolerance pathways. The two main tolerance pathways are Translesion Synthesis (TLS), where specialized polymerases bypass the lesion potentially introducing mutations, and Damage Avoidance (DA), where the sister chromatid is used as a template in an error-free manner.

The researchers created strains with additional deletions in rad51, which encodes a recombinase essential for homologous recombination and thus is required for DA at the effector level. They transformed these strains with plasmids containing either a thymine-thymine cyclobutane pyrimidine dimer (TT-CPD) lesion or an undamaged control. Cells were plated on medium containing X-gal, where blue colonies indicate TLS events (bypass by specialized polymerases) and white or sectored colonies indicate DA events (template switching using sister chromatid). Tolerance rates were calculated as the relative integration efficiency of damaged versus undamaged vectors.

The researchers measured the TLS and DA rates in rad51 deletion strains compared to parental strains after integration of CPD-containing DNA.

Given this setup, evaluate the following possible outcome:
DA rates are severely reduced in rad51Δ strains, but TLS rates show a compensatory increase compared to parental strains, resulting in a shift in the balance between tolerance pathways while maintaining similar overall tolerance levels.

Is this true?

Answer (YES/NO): NO